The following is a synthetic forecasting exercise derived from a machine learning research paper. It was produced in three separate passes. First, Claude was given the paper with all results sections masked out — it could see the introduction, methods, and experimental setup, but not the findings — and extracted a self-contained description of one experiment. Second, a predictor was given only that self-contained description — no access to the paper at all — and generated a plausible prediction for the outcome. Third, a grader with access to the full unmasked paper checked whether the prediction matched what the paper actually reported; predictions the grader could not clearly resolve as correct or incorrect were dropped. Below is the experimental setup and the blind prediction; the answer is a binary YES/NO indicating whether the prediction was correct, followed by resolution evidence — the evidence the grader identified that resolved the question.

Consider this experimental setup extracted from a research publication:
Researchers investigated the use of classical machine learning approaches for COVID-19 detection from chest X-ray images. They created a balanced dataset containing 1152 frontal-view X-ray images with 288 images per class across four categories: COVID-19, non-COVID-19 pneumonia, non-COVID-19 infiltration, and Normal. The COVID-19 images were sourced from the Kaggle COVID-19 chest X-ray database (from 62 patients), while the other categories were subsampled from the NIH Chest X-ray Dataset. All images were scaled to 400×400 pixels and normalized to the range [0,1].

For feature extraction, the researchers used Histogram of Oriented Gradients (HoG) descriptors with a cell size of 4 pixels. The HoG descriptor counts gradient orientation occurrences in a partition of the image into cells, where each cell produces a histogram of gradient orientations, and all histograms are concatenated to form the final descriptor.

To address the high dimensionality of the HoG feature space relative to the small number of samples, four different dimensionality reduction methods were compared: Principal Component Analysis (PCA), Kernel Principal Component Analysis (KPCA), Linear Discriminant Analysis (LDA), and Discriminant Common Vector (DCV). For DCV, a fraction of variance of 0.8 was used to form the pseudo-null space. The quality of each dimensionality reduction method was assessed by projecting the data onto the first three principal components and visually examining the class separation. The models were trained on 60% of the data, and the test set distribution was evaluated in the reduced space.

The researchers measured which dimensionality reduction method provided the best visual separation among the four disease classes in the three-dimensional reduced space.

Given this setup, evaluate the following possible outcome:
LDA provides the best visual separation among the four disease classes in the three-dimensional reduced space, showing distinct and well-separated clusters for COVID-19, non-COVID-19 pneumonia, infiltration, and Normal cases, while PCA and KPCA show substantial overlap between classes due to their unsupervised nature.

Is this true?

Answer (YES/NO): NO